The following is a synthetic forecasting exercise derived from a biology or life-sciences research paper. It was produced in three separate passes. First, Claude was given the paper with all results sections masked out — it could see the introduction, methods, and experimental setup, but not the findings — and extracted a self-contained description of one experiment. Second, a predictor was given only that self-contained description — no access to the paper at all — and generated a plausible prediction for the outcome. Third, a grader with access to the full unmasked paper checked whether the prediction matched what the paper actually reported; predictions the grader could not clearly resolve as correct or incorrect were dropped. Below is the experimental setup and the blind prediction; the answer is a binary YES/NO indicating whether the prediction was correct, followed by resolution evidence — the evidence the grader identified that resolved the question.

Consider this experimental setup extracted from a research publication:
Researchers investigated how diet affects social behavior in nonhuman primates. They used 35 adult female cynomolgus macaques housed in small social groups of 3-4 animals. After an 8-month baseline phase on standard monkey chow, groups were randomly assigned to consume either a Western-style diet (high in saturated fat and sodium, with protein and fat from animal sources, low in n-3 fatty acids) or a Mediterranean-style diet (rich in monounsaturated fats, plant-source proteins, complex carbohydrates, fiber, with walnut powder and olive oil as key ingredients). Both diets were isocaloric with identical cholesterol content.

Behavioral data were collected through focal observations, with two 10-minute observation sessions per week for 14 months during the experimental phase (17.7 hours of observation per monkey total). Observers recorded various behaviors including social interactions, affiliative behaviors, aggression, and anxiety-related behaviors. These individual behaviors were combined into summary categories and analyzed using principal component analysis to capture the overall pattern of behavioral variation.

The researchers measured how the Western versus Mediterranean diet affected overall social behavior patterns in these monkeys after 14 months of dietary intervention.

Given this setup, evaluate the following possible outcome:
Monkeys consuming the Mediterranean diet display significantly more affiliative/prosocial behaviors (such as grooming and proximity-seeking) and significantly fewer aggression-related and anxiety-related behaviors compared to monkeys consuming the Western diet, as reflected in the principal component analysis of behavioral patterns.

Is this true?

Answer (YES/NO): NO